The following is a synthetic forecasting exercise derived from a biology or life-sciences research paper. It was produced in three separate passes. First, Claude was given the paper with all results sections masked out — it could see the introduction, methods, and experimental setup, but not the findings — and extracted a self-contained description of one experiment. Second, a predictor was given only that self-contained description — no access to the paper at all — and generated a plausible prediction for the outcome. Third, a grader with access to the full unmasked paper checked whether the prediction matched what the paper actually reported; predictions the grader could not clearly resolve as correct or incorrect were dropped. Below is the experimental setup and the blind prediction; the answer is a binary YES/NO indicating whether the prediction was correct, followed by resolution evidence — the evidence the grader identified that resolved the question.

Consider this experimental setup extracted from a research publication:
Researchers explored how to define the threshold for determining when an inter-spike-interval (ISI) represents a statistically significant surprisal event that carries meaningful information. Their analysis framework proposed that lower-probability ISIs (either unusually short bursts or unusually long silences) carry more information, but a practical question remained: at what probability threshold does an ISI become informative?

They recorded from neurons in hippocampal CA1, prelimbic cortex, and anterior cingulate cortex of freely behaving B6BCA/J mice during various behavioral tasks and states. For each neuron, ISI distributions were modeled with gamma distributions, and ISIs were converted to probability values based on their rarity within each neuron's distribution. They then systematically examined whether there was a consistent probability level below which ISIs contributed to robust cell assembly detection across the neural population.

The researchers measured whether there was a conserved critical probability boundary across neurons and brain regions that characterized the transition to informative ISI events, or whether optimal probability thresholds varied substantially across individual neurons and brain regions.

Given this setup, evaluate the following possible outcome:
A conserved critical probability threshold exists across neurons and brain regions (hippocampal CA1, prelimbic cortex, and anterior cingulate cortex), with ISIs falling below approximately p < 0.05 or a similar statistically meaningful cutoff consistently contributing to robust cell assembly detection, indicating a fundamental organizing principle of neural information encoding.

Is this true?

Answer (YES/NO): NO